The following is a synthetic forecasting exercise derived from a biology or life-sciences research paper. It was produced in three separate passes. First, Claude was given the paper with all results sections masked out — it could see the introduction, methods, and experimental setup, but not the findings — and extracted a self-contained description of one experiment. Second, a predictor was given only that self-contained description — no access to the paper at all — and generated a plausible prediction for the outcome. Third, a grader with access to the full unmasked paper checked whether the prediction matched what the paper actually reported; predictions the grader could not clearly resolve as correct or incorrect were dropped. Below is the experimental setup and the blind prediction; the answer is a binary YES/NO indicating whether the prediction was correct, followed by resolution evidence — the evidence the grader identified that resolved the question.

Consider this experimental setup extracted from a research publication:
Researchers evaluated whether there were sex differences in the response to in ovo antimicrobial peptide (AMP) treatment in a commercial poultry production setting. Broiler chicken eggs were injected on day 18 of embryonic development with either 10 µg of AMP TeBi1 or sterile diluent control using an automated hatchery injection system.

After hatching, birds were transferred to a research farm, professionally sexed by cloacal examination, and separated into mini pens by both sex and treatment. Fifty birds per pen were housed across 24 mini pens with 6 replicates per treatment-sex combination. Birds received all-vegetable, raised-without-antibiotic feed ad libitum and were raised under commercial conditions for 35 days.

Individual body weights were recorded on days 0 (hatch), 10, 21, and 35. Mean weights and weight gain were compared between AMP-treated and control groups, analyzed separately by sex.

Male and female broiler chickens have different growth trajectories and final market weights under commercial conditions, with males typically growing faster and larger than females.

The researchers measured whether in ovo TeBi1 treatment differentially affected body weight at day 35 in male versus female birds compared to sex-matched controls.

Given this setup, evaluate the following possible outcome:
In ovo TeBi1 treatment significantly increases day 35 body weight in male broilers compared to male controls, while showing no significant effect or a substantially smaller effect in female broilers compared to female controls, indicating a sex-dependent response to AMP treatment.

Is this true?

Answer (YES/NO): NO